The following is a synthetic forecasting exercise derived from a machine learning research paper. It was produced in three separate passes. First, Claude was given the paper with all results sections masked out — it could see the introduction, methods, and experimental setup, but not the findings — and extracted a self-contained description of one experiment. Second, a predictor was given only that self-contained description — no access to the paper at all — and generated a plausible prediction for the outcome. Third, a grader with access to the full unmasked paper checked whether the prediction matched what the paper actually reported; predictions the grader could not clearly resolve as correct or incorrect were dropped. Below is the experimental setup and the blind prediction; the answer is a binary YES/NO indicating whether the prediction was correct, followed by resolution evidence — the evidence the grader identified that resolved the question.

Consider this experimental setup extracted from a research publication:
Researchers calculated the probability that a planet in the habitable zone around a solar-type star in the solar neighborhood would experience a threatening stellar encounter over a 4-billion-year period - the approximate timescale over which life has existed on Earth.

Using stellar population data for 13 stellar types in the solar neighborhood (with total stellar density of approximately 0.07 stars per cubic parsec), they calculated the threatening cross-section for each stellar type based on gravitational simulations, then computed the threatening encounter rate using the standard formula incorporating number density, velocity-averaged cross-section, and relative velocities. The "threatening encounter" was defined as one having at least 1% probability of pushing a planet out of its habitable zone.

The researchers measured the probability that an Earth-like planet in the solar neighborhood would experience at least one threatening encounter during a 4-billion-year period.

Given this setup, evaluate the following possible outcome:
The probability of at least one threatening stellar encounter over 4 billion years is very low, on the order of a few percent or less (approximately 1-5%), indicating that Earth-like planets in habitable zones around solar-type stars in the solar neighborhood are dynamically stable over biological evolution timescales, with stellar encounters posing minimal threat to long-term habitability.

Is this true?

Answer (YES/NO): NO